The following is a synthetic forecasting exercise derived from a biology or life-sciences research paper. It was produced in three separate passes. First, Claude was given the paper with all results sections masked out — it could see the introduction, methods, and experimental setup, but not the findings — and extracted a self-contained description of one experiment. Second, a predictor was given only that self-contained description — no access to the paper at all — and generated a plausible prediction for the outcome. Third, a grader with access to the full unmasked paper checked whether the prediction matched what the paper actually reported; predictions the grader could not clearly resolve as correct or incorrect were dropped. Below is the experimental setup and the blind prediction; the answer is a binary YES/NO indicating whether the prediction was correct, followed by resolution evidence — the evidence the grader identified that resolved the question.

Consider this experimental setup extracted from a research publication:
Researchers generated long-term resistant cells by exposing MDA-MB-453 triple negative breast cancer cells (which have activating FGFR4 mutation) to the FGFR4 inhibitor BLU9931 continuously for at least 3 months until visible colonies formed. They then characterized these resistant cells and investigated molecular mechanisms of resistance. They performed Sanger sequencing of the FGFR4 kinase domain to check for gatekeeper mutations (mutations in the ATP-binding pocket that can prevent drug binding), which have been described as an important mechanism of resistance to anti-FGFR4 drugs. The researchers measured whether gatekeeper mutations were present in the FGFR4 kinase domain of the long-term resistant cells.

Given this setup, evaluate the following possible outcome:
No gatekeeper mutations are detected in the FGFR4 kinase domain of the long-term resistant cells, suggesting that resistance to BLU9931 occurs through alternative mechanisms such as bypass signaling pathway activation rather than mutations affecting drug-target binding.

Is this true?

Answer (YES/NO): YES